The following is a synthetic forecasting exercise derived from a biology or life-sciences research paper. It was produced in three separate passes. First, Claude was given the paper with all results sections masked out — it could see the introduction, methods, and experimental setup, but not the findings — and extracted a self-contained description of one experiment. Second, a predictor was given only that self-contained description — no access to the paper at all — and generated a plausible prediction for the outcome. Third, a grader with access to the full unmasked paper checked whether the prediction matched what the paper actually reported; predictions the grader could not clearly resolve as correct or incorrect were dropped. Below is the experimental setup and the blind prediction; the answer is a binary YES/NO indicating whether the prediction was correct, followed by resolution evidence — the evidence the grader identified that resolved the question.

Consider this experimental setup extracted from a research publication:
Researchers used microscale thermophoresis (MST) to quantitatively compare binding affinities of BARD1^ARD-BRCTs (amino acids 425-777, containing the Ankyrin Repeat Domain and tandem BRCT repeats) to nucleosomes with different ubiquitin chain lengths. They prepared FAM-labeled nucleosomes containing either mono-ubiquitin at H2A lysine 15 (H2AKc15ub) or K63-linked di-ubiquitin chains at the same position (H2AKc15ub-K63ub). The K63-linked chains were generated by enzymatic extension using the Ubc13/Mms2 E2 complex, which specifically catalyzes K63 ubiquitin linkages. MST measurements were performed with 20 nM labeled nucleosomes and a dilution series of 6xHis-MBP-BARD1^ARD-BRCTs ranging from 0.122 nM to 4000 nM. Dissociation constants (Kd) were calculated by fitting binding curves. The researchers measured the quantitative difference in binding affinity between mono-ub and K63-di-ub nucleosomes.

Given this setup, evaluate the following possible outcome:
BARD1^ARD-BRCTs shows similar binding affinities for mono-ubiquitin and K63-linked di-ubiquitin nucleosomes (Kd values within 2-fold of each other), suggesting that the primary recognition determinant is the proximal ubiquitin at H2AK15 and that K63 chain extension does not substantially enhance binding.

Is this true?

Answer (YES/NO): NO